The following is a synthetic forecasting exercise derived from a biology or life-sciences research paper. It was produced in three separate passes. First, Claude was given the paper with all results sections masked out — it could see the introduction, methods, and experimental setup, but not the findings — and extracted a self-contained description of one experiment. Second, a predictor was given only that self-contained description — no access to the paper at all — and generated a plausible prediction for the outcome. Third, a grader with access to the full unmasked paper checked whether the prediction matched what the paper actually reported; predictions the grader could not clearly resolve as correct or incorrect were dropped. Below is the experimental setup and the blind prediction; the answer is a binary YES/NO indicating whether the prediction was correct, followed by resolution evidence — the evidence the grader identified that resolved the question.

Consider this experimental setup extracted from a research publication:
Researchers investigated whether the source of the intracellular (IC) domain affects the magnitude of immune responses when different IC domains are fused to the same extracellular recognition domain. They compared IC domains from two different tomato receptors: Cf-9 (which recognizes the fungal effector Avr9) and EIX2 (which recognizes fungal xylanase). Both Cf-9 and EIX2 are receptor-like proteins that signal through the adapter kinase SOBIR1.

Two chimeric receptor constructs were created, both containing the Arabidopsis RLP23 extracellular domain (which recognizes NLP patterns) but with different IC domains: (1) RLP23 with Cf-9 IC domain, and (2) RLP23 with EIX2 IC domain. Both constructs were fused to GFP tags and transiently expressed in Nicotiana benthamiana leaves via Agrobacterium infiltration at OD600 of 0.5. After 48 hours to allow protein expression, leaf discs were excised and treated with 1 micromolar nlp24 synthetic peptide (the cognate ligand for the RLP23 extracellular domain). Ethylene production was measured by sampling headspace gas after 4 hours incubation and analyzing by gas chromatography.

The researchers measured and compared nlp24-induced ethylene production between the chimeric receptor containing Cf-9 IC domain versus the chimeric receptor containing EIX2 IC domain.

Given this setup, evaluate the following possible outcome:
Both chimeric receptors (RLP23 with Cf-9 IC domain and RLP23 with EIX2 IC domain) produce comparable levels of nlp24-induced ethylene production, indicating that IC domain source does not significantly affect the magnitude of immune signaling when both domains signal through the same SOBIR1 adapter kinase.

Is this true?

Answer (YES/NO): YES